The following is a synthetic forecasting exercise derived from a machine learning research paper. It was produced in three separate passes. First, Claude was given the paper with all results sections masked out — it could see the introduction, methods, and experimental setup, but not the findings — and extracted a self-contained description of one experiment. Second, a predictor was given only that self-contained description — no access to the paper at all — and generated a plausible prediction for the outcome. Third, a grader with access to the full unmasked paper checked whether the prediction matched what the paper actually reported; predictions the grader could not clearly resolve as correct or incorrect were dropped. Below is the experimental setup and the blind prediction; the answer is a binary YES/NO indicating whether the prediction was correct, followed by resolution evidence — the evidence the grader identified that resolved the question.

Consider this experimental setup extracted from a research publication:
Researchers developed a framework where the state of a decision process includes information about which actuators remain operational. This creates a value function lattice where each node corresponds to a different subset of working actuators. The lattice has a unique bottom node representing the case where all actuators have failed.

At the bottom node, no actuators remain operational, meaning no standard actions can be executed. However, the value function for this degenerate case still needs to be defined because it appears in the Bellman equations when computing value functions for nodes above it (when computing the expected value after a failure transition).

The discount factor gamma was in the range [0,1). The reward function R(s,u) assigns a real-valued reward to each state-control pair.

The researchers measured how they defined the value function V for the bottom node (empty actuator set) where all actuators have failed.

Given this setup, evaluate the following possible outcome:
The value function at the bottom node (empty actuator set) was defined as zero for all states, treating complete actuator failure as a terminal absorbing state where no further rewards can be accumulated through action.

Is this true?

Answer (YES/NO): NO